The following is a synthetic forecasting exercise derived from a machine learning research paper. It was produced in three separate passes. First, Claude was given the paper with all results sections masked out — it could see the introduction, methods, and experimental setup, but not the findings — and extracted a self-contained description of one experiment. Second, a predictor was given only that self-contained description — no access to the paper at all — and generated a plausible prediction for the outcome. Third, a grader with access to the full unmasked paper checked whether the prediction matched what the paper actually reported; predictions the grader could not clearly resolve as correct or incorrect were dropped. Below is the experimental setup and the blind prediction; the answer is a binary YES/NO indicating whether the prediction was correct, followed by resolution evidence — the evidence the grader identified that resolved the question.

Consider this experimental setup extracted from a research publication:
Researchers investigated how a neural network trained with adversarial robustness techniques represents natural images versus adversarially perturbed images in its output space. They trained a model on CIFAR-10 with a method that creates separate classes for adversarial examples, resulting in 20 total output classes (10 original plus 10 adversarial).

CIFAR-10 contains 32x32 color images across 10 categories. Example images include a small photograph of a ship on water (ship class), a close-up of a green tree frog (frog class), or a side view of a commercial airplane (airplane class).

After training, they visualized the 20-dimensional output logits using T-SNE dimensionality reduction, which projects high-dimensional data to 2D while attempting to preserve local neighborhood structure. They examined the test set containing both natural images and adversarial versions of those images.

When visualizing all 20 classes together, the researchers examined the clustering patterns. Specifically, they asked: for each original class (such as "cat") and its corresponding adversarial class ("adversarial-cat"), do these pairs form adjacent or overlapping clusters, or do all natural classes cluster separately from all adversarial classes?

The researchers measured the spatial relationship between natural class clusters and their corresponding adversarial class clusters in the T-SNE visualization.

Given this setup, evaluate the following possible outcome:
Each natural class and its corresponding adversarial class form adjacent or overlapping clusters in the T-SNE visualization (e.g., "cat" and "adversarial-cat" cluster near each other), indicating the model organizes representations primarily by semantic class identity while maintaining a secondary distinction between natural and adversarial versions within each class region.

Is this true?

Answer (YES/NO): NO